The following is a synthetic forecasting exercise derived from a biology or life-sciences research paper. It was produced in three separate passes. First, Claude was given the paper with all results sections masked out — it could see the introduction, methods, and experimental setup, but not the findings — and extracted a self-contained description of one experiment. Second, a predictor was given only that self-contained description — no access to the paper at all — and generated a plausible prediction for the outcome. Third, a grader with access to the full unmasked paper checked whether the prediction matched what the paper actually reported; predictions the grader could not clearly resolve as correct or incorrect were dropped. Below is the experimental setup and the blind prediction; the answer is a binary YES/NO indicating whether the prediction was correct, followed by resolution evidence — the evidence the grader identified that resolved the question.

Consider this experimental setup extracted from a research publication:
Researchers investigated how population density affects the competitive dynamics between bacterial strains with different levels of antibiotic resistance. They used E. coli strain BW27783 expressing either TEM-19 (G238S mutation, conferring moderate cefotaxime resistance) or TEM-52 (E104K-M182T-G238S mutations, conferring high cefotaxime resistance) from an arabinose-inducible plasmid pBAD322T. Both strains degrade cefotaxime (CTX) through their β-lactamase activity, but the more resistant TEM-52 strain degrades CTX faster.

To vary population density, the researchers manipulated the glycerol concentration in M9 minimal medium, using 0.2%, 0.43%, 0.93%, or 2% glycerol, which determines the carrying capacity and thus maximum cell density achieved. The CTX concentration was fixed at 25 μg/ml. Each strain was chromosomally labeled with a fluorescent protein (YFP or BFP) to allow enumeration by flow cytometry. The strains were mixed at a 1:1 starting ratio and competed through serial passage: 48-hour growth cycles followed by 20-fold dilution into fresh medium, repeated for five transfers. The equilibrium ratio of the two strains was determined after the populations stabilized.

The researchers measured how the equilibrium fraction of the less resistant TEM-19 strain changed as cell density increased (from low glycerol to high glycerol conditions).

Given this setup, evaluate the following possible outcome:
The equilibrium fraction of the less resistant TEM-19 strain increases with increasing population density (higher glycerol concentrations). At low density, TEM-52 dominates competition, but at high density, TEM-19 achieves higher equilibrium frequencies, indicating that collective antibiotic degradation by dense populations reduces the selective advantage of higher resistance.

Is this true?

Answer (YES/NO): NO